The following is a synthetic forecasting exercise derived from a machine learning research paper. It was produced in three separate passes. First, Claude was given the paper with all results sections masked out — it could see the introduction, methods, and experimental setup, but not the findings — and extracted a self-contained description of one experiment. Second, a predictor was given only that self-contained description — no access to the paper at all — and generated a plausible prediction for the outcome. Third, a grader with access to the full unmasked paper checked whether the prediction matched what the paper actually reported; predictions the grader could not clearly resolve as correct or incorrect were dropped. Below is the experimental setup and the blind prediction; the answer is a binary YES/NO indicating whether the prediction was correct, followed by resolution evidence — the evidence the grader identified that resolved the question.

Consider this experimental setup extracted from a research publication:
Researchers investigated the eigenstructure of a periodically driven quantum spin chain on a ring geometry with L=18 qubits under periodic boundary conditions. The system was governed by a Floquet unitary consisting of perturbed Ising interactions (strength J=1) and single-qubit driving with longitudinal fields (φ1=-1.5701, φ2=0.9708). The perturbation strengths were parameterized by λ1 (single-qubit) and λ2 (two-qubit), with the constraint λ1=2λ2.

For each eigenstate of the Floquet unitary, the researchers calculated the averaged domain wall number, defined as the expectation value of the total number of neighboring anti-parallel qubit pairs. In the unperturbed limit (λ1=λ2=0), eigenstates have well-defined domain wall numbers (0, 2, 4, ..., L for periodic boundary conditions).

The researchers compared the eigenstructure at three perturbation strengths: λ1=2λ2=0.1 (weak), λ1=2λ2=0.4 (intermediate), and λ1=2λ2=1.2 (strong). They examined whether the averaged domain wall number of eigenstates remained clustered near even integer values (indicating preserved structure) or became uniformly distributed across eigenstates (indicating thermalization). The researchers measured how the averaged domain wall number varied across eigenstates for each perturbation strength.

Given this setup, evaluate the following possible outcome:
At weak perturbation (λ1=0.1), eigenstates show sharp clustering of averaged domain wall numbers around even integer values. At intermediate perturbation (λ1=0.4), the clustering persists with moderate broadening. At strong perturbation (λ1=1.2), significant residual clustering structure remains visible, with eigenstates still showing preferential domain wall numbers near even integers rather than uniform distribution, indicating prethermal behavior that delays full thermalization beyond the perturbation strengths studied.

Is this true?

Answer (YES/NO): NO